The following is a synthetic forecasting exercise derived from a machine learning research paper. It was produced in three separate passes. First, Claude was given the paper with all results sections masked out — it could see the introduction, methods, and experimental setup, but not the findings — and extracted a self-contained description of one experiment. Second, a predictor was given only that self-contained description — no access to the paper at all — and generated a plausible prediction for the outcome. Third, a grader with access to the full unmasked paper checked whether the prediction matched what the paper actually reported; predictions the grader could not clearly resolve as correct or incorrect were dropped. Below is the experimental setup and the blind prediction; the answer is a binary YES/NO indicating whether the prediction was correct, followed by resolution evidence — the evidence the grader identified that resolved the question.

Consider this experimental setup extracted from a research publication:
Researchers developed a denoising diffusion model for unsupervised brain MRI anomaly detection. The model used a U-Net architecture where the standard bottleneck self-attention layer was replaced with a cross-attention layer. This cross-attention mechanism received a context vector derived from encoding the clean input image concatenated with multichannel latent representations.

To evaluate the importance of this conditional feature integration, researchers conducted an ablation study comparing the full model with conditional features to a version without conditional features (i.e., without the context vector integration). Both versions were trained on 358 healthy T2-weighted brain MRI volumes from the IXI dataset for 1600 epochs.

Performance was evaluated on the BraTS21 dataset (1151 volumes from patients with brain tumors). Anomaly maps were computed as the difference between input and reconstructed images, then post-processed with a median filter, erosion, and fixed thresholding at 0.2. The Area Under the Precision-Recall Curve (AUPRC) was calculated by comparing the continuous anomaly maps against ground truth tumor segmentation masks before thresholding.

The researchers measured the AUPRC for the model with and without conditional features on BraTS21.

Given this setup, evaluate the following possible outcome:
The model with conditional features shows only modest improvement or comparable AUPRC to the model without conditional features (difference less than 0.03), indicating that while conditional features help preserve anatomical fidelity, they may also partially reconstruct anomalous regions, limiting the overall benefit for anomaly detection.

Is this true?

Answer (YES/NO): NO